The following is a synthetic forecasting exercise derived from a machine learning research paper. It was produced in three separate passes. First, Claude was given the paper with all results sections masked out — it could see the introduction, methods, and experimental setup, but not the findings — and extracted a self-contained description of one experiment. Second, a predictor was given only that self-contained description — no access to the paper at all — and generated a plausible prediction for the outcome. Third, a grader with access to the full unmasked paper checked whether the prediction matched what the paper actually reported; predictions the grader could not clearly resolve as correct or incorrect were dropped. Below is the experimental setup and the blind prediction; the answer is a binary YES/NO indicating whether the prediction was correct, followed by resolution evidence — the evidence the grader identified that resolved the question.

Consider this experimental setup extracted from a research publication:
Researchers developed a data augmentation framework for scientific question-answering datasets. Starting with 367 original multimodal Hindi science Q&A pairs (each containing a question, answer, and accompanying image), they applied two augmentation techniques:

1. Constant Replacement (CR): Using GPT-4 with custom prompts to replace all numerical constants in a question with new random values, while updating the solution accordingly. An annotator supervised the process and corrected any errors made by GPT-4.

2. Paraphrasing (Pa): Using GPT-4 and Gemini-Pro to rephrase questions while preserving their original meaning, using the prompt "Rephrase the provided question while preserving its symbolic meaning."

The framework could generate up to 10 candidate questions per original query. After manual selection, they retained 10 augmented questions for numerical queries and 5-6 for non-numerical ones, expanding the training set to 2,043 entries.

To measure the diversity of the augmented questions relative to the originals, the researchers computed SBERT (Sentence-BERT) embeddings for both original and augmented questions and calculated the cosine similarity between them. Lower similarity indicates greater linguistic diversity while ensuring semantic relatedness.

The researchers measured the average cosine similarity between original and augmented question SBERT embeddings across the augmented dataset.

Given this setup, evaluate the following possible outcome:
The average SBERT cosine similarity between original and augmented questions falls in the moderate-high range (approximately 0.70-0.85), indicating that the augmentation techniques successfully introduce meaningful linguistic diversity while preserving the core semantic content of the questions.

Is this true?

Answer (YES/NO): NO